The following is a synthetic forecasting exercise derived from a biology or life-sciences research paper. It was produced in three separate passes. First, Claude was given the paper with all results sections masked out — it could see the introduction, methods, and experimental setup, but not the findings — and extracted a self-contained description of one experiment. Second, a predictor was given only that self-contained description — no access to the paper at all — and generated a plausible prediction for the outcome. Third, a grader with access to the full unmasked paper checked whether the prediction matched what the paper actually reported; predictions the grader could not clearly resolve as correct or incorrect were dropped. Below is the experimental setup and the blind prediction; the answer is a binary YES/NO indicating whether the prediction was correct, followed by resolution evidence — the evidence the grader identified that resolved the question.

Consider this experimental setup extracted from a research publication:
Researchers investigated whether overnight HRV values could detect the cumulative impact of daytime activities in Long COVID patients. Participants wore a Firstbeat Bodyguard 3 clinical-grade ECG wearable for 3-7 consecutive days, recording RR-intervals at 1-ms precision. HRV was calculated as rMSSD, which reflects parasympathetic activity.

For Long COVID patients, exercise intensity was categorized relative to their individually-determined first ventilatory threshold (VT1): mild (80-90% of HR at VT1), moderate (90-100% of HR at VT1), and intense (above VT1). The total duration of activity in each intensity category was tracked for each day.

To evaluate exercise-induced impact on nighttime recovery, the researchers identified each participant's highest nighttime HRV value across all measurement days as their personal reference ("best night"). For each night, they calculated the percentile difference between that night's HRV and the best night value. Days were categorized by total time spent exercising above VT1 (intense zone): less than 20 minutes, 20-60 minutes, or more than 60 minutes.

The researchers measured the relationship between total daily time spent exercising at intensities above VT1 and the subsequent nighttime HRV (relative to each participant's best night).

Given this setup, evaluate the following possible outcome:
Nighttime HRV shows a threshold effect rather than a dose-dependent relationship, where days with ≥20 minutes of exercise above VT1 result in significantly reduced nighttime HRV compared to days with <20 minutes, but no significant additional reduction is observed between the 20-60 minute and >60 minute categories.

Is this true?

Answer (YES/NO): NO